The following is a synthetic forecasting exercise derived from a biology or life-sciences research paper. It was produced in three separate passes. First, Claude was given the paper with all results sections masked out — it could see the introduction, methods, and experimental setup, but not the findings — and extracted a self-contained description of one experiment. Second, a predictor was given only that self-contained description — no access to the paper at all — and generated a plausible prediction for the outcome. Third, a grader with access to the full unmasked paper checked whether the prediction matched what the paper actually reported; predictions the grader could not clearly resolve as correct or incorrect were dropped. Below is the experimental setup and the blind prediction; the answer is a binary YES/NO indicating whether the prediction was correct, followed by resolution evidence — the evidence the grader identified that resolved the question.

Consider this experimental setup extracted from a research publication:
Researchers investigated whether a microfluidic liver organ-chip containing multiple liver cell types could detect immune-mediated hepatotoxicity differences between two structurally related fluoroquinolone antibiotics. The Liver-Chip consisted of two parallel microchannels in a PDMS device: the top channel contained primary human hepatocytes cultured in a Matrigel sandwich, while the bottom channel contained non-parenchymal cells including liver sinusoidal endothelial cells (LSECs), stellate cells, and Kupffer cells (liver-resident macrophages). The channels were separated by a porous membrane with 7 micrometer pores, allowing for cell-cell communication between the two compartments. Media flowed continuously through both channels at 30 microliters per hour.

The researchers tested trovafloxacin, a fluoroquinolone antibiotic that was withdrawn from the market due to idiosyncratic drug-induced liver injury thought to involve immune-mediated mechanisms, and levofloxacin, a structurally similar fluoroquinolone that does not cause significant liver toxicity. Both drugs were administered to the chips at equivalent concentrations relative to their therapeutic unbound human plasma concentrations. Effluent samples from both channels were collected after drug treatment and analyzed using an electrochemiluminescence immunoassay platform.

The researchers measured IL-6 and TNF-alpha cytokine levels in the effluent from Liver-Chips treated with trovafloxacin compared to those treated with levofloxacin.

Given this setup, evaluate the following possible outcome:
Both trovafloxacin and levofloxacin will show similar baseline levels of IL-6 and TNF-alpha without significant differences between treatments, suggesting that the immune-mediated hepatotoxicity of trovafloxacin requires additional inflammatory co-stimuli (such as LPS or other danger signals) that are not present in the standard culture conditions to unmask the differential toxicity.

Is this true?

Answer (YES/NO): YES